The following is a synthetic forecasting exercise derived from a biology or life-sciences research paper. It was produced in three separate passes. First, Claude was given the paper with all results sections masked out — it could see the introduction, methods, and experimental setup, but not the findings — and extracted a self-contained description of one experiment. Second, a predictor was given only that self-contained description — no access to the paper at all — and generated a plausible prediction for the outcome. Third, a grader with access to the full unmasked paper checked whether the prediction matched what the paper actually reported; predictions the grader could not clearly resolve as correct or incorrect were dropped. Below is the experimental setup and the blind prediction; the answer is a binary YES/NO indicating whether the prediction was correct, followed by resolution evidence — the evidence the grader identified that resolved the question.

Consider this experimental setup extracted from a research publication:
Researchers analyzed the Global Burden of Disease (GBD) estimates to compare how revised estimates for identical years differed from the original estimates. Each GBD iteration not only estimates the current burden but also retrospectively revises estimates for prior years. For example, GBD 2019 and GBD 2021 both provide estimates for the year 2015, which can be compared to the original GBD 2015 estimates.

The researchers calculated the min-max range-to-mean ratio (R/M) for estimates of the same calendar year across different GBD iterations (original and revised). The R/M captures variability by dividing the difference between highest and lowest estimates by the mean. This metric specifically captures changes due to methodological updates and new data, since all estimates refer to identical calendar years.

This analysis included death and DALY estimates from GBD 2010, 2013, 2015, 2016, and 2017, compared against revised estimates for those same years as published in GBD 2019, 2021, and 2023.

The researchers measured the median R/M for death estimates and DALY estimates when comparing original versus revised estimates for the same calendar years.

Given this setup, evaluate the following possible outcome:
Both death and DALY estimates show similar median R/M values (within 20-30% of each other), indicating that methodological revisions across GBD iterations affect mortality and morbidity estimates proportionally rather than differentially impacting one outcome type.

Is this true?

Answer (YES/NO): YES